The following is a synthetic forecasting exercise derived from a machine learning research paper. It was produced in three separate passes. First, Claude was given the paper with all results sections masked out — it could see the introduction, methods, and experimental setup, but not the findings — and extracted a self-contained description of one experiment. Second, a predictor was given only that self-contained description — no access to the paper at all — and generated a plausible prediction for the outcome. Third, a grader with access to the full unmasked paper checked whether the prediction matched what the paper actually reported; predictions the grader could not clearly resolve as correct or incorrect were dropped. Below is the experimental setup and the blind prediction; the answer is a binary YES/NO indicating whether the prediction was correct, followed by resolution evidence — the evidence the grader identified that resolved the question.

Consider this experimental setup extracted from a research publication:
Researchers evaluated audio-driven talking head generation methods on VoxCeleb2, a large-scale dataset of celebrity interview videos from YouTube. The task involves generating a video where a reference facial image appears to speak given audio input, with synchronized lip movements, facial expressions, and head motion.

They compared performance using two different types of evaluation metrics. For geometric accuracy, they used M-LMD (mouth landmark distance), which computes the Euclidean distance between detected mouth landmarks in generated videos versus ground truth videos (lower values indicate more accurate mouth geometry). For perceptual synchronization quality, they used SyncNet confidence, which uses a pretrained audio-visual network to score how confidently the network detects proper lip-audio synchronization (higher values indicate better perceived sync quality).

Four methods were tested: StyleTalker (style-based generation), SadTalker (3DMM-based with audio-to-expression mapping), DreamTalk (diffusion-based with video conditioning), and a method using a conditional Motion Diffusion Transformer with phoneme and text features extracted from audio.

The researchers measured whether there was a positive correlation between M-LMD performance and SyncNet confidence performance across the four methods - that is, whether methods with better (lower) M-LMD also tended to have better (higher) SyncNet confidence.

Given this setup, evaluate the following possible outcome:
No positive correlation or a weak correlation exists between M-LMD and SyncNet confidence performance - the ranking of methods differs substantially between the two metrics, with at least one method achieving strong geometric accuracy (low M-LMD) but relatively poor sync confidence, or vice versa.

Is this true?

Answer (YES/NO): YES